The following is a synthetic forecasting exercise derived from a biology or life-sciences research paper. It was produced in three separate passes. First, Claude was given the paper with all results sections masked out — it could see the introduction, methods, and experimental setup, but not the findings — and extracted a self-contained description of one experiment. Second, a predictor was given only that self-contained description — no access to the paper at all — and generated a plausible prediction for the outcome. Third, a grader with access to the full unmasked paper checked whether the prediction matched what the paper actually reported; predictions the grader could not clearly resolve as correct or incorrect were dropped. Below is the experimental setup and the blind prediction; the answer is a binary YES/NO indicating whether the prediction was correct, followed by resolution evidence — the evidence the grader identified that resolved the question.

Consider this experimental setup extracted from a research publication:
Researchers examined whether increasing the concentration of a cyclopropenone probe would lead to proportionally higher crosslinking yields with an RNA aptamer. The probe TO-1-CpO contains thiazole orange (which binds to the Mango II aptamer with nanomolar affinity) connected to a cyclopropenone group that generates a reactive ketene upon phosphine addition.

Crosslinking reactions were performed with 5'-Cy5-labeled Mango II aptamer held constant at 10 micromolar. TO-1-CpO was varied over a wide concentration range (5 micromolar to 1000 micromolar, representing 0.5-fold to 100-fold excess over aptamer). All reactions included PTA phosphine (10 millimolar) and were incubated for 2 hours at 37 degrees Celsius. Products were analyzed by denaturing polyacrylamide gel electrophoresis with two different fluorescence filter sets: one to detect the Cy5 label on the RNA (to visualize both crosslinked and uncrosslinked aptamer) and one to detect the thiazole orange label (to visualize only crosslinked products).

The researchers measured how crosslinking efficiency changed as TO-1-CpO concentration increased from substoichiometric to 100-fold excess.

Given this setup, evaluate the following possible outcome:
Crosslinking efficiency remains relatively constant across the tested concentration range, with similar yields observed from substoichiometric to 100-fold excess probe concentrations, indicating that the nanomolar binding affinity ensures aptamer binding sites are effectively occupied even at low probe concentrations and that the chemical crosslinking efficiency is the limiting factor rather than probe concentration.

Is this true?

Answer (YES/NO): NO